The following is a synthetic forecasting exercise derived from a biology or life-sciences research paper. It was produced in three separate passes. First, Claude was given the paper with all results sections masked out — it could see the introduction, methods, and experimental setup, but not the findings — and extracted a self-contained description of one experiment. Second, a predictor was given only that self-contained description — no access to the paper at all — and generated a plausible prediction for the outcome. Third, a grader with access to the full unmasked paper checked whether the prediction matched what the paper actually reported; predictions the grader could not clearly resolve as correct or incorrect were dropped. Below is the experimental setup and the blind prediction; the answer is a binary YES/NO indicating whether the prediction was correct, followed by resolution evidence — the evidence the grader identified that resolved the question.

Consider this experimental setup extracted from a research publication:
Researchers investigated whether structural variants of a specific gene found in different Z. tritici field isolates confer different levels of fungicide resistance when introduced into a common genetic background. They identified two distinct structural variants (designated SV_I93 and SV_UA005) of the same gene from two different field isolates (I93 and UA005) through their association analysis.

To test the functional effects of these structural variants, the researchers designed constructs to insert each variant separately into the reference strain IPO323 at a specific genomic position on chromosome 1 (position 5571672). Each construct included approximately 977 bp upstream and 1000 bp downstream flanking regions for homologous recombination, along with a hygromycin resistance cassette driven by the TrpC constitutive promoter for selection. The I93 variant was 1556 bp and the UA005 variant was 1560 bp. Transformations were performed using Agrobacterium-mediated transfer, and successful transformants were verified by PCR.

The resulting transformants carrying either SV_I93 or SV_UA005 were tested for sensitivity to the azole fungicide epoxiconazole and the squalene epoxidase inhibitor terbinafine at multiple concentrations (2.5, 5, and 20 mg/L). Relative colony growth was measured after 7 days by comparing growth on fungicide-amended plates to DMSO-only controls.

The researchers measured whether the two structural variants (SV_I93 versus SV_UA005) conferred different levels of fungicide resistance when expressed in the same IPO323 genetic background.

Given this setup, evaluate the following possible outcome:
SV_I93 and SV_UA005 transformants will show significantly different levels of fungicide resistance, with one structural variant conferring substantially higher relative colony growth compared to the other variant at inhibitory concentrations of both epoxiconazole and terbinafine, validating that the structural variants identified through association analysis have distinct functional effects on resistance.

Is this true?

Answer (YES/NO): NO